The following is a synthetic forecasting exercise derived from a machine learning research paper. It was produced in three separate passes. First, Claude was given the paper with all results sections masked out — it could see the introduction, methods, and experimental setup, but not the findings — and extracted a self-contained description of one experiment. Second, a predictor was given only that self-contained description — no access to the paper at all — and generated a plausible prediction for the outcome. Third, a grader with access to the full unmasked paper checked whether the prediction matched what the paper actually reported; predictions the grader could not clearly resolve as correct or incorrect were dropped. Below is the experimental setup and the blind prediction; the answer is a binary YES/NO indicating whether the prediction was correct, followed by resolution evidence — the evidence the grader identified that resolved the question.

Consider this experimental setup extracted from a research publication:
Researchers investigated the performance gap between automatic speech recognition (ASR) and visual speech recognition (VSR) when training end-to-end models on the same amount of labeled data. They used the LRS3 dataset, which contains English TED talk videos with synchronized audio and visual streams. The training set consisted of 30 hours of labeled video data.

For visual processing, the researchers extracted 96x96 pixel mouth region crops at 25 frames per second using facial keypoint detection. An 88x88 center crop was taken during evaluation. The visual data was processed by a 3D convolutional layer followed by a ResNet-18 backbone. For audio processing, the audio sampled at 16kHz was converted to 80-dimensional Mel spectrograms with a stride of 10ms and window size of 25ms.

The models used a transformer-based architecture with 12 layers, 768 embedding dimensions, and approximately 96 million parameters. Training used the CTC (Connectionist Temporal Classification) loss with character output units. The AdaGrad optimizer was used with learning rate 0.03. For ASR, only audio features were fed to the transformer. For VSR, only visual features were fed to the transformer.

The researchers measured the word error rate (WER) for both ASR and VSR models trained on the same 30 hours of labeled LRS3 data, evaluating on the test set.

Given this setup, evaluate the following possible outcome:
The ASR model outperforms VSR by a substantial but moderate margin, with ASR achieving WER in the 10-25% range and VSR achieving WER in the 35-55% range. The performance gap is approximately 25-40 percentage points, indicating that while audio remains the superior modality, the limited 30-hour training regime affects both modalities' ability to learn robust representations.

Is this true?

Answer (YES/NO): NO